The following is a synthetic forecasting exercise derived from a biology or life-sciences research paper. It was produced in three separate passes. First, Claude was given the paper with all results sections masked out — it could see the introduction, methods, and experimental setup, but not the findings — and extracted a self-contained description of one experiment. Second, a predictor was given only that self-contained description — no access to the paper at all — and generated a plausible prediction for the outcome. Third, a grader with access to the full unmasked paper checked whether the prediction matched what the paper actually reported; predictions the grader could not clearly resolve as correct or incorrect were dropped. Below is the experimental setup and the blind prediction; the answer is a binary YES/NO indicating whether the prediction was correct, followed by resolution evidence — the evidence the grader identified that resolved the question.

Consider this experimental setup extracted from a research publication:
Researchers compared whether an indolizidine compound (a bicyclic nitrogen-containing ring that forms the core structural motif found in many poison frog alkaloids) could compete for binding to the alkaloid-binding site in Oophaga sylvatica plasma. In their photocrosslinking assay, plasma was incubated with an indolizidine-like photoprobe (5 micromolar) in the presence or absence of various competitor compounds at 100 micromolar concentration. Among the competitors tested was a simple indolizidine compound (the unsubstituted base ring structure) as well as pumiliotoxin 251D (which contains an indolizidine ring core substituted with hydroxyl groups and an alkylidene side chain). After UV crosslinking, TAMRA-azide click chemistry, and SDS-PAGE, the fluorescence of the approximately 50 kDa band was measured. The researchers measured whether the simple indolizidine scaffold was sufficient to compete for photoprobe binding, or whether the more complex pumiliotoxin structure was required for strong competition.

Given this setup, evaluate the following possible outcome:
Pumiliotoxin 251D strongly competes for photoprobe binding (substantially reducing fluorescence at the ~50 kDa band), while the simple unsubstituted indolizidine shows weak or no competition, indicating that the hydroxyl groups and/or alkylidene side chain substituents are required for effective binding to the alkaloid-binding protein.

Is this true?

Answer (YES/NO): NO